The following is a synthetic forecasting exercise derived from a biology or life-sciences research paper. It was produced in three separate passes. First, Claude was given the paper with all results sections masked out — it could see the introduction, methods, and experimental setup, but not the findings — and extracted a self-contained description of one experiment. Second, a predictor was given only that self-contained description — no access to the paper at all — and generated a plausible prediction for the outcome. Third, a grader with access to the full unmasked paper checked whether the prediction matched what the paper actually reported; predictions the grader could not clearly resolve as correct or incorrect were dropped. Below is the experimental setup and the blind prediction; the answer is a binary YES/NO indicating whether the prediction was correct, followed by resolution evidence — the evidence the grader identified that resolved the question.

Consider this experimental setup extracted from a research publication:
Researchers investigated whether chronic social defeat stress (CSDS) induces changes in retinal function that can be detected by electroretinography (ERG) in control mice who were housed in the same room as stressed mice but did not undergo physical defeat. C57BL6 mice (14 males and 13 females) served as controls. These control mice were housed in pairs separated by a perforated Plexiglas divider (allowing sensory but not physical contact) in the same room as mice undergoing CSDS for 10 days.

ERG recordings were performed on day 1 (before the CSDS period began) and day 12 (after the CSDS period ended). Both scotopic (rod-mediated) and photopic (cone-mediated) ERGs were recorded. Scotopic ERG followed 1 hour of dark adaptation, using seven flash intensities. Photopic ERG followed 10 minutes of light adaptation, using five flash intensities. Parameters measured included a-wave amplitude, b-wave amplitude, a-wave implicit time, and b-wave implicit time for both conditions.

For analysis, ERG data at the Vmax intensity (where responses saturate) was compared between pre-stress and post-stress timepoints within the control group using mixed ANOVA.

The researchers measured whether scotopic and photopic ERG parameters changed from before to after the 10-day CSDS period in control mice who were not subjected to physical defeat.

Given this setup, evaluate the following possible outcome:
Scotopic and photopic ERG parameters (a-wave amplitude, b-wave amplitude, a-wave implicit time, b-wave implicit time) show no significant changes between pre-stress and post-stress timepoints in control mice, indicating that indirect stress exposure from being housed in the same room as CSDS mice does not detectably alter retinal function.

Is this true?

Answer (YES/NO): NO